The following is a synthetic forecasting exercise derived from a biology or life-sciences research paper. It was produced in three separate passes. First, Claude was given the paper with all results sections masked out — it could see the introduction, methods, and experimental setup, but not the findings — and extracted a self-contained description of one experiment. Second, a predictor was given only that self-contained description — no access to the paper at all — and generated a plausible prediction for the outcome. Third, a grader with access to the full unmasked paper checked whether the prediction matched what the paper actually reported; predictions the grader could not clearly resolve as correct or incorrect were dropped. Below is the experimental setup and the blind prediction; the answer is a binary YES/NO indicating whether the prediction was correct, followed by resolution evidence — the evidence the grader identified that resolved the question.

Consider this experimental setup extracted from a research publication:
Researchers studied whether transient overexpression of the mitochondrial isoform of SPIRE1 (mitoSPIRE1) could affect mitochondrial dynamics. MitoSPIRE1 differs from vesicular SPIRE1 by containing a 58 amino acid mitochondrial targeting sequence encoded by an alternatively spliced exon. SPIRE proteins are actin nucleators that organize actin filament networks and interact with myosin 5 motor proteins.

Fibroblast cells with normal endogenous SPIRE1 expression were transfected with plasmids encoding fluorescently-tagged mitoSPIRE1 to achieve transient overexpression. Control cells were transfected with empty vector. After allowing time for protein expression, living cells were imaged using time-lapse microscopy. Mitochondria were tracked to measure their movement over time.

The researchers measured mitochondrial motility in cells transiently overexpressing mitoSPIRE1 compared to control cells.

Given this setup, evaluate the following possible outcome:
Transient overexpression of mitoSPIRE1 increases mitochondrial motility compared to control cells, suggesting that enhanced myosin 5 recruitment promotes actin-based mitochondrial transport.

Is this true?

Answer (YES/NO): NO